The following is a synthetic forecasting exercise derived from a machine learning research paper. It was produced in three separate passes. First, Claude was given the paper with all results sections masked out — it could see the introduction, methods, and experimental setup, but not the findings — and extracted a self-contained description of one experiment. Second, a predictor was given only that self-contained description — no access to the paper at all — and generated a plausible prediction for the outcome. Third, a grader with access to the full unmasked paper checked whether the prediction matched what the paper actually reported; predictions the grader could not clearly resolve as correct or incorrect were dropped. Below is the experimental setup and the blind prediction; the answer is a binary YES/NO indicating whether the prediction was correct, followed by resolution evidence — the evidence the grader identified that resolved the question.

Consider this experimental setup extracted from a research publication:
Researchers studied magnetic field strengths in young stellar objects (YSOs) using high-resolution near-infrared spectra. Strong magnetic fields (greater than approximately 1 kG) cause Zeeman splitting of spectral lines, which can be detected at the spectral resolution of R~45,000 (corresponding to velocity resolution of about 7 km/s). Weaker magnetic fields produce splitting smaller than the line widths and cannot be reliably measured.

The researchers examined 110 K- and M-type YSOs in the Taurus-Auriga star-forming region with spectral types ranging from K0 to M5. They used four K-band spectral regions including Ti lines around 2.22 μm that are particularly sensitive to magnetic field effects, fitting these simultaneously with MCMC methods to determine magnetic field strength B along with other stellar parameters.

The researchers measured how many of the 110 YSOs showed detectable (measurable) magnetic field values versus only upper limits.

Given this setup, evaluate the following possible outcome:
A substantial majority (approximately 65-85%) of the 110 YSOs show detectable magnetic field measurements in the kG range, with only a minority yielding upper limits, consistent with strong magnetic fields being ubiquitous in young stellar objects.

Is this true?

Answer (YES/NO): NO